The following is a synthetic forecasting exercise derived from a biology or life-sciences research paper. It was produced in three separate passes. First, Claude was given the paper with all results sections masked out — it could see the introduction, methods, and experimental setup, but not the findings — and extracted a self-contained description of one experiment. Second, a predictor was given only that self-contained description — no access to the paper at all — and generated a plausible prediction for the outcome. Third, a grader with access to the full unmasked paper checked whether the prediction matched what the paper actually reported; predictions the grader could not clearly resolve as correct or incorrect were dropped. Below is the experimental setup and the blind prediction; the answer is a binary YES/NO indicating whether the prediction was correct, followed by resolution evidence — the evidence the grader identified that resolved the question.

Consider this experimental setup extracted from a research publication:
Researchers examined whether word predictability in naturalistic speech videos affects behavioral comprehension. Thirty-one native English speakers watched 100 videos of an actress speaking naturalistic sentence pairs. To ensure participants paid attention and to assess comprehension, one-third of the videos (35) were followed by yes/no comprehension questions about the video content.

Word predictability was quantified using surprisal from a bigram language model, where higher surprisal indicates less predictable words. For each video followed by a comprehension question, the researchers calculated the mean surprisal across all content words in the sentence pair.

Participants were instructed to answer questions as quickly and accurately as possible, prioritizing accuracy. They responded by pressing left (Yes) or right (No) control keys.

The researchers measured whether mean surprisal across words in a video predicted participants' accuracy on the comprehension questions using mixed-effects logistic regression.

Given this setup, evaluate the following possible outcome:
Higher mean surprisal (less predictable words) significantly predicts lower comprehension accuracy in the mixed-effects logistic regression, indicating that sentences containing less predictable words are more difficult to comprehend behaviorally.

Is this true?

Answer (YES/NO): YES